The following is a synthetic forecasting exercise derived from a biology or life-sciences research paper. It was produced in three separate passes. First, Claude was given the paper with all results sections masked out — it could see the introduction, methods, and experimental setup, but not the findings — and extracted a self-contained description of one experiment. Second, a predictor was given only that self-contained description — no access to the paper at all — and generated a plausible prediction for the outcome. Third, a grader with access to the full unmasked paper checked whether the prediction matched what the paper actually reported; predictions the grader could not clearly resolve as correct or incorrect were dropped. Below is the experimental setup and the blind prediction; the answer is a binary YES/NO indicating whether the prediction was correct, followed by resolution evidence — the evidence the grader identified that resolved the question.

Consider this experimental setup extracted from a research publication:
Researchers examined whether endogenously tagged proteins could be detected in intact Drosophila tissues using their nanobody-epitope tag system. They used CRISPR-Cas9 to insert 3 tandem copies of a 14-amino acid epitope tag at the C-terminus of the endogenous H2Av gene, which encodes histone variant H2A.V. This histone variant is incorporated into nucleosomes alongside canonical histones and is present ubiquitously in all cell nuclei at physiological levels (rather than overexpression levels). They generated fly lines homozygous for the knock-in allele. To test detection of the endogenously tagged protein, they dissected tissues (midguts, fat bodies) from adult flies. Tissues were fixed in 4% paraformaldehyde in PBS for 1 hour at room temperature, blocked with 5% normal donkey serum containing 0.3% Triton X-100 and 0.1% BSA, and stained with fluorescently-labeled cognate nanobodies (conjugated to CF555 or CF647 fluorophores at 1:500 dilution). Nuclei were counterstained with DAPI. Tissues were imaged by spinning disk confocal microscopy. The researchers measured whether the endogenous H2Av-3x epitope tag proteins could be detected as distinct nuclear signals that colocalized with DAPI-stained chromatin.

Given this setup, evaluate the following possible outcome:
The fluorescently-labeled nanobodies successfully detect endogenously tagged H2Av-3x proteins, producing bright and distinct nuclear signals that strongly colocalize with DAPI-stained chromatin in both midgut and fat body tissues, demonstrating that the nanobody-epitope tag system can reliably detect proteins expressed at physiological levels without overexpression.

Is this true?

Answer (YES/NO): NO